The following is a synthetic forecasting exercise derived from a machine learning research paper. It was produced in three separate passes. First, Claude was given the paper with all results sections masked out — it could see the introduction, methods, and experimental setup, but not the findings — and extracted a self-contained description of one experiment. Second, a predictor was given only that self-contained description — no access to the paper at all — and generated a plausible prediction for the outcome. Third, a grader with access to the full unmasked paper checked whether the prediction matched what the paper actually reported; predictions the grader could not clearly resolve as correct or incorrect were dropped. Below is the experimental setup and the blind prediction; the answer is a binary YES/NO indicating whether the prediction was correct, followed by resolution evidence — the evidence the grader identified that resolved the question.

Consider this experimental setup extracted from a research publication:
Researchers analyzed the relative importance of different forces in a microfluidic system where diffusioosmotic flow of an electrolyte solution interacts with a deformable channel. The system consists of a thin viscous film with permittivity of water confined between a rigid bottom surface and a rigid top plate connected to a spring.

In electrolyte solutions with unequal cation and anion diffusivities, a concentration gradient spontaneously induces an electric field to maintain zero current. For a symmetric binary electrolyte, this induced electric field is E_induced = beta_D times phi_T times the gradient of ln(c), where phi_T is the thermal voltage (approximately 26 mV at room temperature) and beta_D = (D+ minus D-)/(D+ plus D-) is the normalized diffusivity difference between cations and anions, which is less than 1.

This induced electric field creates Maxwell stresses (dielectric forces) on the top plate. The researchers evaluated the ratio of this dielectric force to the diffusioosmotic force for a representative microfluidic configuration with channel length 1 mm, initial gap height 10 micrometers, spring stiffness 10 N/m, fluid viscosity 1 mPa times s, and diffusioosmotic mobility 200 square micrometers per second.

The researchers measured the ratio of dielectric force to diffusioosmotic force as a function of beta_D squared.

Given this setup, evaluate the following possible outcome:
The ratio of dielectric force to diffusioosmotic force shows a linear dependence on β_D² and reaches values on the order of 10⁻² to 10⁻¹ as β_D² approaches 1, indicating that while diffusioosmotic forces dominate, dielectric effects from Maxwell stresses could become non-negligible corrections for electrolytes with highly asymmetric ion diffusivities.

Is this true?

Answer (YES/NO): NO